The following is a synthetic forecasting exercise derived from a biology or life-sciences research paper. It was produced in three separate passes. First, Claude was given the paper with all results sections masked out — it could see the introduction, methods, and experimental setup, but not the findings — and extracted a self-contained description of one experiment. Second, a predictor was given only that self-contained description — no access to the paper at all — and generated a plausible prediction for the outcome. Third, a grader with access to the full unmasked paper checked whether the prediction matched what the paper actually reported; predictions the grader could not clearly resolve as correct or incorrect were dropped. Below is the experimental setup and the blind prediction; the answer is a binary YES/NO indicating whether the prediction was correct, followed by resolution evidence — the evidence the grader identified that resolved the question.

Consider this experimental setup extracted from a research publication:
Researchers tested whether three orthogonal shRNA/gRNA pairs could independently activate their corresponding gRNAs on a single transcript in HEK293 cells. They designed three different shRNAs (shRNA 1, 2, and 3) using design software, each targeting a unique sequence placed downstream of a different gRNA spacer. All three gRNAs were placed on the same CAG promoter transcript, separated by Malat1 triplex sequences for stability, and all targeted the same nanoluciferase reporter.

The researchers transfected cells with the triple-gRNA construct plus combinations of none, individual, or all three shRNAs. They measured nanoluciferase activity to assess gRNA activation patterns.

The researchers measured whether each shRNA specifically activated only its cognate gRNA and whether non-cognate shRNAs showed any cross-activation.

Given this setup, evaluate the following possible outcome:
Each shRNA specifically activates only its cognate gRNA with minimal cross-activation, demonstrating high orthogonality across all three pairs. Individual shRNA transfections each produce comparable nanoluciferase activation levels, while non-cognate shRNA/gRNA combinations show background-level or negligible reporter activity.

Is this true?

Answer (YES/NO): NO